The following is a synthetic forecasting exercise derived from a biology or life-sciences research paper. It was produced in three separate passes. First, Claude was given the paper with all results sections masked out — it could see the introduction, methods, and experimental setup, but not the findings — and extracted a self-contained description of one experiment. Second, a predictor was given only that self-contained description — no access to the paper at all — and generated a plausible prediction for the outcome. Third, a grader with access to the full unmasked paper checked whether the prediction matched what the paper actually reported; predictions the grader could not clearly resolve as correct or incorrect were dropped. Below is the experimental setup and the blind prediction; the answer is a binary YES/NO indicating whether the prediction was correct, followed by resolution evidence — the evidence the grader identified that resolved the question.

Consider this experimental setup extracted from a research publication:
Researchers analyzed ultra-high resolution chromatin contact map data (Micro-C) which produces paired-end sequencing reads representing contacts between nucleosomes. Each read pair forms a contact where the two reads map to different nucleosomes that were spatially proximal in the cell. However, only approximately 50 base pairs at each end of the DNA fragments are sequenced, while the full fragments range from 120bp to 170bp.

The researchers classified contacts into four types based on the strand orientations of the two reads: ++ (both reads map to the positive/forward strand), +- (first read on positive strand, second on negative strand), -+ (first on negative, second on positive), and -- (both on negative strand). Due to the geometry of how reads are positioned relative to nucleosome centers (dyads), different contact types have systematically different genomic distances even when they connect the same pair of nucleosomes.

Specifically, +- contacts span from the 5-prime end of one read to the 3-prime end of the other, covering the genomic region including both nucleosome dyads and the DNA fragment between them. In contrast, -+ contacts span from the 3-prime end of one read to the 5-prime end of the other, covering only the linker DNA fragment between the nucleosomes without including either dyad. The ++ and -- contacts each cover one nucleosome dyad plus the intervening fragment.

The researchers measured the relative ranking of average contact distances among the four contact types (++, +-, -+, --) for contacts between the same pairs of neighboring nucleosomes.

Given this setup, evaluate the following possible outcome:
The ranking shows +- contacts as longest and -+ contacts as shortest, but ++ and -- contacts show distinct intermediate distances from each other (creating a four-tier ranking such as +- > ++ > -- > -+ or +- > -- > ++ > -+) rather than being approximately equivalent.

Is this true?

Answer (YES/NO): NO